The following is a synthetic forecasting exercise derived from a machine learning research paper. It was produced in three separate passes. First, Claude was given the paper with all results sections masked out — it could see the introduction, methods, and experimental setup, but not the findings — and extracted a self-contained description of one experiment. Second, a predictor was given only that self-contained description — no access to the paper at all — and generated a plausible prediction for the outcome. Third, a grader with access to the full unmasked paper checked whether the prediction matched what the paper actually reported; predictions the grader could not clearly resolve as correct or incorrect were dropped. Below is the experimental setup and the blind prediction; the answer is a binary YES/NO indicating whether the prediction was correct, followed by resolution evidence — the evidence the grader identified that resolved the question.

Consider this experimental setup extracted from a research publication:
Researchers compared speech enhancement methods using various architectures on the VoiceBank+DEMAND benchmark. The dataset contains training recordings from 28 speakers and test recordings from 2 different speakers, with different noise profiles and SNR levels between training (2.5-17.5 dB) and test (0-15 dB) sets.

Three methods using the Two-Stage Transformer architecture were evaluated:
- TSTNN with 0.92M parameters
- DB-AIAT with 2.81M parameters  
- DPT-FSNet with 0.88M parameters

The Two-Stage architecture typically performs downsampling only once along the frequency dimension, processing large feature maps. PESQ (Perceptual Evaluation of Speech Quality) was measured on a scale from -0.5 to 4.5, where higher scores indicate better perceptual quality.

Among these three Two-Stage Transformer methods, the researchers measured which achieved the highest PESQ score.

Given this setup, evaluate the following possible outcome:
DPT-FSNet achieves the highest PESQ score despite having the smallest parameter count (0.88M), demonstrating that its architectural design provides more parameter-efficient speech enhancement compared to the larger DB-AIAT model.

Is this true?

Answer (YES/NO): YES